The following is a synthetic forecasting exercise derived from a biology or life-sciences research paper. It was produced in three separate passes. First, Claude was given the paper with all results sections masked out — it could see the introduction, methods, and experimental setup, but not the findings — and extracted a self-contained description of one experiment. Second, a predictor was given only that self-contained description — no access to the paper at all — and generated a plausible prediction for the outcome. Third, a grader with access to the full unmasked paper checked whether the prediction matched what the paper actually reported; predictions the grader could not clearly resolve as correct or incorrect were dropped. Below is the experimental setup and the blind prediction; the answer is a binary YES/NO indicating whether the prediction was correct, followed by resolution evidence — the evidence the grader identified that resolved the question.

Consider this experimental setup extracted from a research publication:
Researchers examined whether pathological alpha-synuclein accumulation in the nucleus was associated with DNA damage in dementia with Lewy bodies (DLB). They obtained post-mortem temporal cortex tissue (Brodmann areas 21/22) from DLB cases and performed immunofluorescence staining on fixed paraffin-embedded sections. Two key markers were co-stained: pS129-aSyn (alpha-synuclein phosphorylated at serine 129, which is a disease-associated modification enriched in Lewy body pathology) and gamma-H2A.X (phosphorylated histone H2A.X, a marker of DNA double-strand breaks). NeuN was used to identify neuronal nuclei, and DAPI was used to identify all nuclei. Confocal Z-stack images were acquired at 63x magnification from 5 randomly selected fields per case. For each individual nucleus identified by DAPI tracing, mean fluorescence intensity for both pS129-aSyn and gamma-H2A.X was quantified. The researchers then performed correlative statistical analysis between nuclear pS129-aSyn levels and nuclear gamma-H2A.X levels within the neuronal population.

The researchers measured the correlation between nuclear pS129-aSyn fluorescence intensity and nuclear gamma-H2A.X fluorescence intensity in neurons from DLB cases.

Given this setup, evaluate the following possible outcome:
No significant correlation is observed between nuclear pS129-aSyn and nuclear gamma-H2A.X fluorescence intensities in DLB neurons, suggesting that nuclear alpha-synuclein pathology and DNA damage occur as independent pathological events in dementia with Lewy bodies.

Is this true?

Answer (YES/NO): NO